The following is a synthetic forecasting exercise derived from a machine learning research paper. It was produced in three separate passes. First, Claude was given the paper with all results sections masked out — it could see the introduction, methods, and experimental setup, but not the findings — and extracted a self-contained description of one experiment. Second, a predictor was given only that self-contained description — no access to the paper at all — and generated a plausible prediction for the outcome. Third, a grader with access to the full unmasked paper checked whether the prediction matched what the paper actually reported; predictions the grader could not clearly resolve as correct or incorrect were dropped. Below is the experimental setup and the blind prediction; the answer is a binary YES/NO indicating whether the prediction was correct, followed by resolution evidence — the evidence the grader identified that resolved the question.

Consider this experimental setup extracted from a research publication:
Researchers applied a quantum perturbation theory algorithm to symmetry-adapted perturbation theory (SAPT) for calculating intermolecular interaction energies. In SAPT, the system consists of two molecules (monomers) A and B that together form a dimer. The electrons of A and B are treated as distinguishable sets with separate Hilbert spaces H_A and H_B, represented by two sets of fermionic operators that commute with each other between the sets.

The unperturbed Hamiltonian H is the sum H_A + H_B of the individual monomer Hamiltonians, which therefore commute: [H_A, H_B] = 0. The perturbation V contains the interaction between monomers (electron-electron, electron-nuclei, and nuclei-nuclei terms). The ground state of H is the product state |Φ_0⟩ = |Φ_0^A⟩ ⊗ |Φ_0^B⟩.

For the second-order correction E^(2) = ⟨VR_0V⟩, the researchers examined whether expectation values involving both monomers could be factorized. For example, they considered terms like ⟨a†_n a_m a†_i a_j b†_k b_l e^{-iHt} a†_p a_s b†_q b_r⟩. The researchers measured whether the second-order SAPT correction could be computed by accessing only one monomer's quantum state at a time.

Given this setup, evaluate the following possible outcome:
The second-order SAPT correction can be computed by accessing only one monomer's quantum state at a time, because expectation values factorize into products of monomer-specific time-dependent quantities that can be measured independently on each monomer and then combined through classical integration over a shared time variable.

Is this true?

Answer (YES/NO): YES